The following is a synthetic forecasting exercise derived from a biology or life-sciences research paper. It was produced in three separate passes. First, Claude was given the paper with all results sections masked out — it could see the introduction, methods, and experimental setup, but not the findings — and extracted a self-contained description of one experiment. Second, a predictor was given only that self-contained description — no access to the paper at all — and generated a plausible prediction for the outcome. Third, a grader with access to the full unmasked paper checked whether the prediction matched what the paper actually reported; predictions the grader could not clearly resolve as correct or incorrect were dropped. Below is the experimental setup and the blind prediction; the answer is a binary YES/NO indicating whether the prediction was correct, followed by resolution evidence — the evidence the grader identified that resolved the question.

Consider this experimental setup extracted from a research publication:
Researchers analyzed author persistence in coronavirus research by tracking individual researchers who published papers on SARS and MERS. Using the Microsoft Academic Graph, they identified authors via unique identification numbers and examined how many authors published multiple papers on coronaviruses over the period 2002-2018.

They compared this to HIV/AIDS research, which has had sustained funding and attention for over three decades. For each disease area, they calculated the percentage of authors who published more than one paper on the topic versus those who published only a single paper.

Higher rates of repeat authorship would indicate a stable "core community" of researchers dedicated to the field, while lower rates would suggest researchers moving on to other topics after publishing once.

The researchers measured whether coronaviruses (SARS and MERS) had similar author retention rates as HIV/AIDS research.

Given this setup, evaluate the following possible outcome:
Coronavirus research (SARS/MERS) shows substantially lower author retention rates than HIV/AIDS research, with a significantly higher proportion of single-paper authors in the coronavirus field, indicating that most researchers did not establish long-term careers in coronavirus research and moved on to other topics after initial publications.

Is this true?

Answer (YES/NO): YES